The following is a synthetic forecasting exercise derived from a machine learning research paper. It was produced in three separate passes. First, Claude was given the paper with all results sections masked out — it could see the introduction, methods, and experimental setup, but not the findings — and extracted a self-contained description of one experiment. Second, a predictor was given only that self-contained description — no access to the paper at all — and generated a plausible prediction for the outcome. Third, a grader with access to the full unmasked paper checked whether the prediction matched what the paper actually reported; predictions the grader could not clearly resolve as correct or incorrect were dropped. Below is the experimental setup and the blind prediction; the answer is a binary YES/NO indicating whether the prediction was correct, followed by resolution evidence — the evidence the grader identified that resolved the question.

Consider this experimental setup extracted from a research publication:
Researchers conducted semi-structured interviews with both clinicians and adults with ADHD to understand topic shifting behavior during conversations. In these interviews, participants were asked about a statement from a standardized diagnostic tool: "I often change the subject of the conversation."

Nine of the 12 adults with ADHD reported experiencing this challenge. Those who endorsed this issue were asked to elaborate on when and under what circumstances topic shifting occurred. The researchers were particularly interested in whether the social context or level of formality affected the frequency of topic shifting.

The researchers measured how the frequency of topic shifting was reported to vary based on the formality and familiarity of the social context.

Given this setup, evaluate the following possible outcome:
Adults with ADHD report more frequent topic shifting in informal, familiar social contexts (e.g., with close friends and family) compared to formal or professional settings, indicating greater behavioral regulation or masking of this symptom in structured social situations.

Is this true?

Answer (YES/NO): YES